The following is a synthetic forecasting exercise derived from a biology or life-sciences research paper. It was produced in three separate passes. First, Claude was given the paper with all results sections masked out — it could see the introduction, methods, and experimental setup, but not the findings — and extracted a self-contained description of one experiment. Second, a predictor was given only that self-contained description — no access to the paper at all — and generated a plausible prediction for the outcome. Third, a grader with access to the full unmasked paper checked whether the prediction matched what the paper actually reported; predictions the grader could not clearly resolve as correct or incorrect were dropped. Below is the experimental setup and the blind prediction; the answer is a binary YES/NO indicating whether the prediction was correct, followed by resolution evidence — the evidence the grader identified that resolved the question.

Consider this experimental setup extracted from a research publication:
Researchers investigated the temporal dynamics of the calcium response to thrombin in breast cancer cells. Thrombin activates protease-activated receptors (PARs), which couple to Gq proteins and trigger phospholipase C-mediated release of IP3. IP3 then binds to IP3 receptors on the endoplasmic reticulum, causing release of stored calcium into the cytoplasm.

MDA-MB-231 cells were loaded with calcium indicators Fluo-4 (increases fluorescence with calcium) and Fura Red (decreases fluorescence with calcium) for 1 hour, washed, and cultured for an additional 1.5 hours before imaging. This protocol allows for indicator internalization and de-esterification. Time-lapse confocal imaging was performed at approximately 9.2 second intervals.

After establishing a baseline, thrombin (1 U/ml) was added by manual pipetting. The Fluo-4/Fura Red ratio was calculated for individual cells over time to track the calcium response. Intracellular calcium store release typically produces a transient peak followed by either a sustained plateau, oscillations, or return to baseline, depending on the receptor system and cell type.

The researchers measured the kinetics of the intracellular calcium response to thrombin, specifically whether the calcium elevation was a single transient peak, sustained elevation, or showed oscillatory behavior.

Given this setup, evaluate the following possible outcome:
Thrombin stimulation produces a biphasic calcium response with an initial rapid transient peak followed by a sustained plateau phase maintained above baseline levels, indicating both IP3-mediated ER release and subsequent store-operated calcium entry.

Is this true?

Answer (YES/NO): NO